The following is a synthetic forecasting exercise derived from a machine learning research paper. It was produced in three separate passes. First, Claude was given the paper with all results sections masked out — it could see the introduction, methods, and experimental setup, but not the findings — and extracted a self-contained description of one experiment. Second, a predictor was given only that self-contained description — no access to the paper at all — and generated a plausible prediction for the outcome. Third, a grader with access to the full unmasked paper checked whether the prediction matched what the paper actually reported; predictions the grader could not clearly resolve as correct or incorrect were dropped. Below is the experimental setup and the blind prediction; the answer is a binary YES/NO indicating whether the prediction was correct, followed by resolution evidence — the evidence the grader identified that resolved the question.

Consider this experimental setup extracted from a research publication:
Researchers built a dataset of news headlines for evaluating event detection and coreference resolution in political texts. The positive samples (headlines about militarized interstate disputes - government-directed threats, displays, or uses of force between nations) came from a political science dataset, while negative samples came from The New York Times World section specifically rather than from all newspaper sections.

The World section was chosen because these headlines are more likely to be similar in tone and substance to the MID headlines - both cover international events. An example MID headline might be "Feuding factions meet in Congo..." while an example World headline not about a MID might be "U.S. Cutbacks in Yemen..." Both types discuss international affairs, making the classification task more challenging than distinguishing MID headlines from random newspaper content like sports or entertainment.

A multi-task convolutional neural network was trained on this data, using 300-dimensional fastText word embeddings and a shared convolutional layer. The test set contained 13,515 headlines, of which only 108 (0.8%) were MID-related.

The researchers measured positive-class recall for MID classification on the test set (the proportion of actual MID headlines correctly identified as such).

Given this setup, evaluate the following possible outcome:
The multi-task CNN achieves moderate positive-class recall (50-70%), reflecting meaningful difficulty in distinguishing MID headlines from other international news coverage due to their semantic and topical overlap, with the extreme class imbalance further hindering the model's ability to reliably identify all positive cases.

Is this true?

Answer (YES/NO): NO